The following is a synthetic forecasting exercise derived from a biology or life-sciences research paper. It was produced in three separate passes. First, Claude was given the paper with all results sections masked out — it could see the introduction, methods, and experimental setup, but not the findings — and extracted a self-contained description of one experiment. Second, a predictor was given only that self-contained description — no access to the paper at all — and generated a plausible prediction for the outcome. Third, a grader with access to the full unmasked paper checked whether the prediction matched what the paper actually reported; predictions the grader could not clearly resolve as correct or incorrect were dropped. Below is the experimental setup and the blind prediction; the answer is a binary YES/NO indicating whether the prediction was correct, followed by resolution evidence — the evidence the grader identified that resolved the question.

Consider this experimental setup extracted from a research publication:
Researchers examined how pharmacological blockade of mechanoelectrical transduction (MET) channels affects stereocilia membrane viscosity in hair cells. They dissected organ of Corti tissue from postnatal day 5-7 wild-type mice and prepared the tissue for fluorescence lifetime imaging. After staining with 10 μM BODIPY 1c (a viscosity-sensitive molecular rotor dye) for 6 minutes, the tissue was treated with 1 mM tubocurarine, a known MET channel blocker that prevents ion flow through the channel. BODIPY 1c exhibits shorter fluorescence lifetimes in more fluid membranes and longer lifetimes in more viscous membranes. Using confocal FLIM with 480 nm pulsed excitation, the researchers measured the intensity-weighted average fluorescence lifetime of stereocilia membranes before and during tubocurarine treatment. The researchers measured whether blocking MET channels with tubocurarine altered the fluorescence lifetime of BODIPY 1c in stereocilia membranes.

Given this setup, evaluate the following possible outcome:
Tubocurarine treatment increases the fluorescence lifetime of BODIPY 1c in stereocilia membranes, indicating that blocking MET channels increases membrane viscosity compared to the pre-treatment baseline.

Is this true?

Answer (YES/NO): YES